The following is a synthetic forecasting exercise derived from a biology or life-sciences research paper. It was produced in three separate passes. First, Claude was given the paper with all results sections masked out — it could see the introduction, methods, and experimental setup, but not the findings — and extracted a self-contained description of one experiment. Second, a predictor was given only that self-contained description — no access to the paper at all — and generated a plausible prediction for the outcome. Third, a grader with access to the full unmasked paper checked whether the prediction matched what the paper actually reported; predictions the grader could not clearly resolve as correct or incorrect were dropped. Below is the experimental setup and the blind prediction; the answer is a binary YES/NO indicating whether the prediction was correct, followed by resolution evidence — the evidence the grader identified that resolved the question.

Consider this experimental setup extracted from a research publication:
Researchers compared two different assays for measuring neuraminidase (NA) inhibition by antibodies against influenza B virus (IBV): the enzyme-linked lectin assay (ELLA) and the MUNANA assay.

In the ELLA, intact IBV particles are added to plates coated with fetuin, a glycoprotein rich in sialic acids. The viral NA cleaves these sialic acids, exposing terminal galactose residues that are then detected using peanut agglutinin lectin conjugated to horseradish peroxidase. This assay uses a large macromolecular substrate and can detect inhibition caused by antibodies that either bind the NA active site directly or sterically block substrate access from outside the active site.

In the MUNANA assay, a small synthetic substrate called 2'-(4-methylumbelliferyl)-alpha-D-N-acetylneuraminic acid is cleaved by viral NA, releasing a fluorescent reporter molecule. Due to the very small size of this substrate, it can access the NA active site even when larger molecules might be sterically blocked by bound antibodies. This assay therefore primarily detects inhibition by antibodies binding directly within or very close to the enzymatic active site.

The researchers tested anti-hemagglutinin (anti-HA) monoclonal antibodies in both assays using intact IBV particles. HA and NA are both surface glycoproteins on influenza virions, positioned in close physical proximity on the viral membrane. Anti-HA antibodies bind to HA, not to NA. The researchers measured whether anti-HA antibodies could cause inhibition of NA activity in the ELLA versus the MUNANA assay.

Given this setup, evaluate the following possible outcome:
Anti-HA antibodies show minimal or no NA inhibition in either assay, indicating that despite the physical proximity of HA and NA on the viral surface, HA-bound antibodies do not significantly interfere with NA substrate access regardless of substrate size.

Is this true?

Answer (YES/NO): NO